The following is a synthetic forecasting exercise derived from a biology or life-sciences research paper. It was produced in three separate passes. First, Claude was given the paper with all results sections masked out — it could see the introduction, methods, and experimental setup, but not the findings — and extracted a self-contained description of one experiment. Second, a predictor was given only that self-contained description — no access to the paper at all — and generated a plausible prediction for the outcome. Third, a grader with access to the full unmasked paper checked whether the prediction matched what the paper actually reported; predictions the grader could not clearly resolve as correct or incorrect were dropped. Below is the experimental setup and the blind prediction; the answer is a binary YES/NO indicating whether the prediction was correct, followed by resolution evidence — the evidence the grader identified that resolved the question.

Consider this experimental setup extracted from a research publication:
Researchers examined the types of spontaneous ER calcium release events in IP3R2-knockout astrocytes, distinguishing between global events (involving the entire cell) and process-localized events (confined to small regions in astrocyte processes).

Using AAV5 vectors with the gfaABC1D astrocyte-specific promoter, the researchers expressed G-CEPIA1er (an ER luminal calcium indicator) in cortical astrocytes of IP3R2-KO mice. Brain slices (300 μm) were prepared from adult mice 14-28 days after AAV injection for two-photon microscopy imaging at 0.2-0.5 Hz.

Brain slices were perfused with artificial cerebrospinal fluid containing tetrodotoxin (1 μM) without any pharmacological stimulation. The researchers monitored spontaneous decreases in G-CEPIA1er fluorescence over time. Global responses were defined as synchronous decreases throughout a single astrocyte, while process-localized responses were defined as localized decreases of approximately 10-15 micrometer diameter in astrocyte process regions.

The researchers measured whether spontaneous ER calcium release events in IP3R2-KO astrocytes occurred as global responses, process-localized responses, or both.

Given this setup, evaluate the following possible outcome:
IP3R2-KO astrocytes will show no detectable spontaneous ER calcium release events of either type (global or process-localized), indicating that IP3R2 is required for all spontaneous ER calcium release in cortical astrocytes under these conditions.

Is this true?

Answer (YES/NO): YES